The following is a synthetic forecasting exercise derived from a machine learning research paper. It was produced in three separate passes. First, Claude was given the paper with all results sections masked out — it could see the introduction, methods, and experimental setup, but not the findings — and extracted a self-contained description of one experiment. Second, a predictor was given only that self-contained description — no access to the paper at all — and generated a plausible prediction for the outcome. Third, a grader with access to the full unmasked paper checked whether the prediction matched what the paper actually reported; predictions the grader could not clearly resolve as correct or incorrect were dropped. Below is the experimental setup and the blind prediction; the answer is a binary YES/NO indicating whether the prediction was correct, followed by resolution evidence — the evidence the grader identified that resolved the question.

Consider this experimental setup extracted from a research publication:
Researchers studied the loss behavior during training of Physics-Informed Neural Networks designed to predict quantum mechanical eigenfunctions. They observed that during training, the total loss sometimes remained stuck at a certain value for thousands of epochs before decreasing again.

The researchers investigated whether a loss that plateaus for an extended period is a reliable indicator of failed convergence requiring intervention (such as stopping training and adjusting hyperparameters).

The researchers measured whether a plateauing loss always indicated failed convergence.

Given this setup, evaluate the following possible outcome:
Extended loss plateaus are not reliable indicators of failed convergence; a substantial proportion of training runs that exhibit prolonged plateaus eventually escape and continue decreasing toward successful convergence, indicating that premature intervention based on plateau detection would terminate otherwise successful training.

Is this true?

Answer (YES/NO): YES